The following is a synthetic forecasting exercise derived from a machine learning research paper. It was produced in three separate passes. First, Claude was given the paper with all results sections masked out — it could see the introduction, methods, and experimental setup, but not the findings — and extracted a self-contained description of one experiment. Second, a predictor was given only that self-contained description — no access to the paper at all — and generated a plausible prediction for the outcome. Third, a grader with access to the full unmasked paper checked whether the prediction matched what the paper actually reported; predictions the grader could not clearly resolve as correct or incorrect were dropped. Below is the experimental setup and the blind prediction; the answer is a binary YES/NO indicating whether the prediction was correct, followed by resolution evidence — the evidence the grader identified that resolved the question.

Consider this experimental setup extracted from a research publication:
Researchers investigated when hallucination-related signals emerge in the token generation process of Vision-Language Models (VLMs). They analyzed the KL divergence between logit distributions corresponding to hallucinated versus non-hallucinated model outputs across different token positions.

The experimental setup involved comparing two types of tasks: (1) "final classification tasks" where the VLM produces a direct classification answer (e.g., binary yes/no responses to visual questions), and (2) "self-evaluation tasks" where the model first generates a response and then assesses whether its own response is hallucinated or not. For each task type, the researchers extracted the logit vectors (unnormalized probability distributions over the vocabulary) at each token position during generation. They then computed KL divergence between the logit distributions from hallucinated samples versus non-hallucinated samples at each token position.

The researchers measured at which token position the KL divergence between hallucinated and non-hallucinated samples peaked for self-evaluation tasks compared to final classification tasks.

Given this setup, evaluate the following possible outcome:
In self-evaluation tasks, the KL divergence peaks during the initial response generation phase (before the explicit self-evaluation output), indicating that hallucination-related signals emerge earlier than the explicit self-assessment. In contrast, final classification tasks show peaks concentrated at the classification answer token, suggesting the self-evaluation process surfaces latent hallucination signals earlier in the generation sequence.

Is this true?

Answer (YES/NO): NO